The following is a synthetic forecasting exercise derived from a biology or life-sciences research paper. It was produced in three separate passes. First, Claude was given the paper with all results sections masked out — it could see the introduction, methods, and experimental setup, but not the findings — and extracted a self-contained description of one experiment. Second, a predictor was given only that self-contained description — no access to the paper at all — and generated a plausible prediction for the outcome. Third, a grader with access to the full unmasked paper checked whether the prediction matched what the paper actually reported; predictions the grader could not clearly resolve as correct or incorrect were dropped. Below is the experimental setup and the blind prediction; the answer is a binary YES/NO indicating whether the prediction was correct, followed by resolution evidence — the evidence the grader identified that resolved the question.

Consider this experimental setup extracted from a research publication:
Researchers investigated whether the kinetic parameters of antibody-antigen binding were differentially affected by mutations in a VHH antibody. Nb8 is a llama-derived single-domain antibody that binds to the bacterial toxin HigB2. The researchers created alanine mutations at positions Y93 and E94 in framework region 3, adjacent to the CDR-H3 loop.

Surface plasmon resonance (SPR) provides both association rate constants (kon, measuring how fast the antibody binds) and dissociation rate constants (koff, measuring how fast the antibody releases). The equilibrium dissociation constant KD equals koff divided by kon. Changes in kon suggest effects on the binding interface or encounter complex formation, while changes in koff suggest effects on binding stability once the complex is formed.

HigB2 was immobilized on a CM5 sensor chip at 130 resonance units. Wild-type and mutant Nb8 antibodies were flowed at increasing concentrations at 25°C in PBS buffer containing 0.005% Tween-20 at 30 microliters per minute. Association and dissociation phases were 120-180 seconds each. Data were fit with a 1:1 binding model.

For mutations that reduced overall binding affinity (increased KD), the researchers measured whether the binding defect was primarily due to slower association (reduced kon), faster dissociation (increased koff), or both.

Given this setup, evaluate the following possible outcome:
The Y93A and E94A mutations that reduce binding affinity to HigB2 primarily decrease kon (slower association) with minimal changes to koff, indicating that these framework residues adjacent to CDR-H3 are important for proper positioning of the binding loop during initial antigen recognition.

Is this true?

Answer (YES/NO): NO